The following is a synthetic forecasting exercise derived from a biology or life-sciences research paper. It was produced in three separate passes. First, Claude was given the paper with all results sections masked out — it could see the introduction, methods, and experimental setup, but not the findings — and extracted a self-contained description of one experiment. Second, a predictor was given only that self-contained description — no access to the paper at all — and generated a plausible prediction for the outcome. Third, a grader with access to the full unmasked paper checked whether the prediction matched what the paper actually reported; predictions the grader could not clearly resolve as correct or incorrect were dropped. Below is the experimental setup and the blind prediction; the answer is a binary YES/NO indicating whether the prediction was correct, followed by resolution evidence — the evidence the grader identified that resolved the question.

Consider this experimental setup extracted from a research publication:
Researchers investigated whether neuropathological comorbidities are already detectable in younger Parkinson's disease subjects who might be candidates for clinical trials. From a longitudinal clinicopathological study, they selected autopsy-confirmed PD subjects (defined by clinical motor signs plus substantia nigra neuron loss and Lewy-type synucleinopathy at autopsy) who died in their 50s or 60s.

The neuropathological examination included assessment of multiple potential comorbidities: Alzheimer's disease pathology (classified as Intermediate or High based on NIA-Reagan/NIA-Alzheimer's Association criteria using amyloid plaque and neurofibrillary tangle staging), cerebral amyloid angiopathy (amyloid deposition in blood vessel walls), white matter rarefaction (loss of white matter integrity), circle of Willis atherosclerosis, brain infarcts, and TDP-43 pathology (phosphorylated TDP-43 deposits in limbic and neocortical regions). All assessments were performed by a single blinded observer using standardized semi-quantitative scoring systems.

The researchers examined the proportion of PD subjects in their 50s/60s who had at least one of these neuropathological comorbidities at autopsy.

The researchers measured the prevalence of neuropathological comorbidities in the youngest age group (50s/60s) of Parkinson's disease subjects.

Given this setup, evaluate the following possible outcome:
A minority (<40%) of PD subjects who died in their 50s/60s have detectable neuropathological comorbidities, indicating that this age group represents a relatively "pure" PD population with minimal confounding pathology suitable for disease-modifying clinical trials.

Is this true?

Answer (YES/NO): NO